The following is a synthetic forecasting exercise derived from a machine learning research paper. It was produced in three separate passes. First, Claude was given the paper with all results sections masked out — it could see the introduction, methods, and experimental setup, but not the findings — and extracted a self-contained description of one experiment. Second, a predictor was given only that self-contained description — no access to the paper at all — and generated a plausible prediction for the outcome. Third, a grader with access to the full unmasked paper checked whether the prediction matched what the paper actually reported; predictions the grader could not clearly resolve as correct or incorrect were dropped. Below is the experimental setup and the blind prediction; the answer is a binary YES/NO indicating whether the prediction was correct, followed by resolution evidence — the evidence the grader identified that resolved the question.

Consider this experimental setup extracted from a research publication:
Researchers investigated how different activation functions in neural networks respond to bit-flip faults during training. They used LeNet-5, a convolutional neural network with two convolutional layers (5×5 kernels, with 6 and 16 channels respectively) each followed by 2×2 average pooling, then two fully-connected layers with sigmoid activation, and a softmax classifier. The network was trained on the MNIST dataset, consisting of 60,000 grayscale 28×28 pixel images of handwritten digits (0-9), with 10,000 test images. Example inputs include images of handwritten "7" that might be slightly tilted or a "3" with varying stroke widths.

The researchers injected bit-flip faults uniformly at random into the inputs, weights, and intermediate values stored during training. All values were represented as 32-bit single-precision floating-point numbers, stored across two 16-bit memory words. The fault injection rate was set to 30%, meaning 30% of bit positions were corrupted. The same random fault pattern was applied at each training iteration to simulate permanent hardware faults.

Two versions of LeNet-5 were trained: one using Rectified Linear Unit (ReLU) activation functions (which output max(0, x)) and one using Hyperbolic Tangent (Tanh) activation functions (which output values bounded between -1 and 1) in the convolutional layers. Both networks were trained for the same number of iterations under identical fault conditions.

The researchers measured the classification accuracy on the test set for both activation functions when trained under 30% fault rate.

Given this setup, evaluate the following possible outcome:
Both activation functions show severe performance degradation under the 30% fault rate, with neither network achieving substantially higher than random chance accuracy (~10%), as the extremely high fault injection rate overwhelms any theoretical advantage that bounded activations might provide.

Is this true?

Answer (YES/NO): NO